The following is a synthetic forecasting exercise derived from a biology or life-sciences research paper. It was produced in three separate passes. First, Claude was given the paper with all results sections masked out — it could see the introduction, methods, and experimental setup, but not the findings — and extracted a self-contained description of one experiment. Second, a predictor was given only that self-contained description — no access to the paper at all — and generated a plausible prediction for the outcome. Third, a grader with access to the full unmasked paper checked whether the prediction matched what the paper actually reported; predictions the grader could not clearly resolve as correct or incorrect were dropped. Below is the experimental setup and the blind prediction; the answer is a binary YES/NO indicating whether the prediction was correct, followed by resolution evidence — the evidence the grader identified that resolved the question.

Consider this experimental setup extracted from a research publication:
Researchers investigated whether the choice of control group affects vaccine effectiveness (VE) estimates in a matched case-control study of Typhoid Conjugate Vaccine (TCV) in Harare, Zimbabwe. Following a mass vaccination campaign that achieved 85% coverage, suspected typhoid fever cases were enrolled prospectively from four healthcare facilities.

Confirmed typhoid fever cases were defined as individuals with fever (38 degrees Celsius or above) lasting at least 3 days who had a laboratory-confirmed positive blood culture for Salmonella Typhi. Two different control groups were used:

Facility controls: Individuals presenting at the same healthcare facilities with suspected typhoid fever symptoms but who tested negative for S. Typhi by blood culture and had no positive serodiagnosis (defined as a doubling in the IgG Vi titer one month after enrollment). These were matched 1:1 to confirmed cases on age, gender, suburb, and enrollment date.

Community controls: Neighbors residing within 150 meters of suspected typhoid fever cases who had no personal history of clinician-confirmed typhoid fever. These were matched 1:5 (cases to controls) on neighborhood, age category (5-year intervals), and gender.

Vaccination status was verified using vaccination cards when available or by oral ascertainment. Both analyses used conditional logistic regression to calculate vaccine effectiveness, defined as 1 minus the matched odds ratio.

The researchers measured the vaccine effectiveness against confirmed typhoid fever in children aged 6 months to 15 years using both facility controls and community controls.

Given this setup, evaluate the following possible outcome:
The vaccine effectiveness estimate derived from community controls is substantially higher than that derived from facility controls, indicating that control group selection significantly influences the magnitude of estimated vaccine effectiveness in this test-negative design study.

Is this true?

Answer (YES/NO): YES